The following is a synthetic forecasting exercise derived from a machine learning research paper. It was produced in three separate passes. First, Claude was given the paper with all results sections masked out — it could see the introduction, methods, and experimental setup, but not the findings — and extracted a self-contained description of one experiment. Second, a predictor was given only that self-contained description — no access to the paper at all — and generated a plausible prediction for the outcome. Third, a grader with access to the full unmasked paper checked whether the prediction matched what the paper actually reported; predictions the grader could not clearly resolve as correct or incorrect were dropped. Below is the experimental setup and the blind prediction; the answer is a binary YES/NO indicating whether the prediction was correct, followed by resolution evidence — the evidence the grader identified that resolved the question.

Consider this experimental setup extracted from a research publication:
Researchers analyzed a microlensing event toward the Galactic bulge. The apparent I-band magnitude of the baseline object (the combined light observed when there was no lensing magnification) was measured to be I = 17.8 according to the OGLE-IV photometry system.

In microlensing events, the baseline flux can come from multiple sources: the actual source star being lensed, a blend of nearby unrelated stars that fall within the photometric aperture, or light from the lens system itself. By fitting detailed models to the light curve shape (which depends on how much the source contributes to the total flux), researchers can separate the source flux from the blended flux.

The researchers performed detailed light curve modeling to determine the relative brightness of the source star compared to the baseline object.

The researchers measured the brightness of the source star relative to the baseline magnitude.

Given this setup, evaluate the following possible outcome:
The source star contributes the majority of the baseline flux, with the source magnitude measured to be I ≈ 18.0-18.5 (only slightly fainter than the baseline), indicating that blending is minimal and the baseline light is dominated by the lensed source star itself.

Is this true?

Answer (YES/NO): NO